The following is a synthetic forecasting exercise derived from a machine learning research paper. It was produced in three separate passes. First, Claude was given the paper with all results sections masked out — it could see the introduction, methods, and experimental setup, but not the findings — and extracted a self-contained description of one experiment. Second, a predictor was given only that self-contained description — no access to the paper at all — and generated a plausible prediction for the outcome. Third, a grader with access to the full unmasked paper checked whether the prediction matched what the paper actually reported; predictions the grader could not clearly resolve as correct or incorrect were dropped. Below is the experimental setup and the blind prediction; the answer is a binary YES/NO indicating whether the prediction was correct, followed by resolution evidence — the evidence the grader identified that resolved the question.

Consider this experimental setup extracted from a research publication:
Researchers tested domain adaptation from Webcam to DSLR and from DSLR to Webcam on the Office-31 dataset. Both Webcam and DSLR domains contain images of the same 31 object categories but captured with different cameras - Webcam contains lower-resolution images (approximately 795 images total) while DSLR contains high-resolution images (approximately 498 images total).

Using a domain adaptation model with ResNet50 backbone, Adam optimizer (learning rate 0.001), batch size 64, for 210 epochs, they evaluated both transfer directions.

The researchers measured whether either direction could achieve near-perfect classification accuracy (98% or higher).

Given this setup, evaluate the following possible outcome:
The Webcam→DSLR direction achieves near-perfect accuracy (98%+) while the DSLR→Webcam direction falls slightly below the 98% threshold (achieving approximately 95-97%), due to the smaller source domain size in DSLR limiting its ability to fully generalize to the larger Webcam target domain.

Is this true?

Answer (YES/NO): NO